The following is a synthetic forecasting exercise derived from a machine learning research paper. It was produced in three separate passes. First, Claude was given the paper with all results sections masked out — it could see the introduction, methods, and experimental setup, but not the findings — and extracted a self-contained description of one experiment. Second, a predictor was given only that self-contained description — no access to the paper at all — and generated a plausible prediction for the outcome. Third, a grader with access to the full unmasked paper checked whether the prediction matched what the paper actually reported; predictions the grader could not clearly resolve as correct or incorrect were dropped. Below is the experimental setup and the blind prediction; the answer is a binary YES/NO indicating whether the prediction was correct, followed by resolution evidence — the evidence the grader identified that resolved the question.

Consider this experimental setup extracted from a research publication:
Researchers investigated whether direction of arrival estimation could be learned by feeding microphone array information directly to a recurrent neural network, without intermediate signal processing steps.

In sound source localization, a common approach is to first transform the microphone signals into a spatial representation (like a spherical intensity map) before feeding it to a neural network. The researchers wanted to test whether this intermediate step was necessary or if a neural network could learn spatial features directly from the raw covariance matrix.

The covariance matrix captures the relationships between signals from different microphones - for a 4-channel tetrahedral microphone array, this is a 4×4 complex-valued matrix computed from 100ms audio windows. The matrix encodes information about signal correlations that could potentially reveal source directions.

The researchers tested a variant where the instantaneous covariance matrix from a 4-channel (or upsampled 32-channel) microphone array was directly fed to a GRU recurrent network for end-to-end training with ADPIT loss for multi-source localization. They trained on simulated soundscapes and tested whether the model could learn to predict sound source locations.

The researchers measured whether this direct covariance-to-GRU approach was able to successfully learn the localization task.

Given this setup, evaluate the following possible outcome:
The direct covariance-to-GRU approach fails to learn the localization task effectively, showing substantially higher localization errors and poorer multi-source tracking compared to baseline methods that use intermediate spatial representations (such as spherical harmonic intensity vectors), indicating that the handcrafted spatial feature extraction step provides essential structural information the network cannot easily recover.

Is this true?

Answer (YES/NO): YES